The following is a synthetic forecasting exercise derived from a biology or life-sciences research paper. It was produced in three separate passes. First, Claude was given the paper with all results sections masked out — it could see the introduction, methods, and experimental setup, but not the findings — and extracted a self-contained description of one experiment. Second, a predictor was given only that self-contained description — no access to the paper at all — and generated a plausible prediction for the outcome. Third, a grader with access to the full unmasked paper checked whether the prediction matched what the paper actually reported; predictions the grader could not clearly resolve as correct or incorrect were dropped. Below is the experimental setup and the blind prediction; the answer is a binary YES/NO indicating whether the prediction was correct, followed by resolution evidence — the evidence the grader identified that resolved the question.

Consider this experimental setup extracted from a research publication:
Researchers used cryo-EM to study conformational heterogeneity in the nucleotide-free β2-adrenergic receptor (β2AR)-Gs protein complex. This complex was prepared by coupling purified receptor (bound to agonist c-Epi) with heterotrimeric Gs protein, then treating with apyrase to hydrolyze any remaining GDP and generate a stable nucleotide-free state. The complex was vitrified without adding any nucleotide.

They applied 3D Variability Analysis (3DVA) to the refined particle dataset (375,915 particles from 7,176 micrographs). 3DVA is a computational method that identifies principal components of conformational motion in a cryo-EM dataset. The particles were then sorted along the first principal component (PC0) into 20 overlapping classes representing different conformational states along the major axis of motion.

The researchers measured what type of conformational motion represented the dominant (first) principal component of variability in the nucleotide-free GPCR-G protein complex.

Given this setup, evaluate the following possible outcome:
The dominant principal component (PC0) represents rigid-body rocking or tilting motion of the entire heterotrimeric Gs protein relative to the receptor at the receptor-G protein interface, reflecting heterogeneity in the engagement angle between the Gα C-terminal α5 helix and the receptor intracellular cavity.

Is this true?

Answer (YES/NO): NO